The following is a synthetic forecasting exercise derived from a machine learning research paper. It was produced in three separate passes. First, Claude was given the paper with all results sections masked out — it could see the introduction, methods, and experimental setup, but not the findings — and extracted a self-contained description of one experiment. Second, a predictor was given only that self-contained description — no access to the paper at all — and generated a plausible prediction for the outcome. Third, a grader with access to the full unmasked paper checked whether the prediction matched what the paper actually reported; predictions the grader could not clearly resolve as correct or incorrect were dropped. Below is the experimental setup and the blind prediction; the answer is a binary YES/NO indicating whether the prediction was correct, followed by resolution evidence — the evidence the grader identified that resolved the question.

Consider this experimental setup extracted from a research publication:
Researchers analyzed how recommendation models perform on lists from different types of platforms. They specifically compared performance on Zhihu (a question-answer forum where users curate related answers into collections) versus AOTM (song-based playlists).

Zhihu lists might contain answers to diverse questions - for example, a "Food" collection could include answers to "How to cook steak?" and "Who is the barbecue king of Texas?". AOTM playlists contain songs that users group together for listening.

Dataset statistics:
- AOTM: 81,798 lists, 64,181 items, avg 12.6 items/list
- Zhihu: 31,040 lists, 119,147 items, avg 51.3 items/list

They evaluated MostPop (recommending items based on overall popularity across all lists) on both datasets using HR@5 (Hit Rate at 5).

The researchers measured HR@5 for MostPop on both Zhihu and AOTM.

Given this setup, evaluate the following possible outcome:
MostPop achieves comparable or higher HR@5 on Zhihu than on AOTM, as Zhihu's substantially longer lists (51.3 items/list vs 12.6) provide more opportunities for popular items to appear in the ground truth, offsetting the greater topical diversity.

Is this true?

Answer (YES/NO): YES